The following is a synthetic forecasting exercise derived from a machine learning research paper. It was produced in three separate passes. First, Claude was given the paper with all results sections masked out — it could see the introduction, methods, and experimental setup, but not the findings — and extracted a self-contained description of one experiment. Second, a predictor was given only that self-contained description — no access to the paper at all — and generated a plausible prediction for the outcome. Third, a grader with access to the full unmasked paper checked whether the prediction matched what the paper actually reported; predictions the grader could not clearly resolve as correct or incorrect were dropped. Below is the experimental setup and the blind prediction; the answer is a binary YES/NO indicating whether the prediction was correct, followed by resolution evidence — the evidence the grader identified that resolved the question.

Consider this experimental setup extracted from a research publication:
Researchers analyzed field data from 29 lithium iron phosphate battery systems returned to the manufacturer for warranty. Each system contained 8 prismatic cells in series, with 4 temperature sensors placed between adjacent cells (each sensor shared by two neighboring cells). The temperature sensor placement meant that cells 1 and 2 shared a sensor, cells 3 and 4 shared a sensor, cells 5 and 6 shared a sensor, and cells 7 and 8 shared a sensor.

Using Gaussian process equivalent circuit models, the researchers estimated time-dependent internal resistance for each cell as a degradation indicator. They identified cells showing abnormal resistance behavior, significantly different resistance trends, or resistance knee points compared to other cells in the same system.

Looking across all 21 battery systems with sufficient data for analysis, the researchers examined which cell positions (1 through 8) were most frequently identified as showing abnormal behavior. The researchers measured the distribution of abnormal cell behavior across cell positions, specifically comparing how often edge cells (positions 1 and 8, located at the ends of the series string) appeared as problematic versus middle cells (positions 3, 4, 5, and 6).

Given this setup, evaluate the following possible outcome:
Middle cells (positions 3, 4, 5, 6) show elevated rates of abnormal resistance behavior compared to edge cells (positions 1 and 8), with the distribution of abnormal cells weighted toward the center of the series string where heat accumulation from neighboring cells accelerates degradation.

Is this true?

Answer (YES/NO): NO